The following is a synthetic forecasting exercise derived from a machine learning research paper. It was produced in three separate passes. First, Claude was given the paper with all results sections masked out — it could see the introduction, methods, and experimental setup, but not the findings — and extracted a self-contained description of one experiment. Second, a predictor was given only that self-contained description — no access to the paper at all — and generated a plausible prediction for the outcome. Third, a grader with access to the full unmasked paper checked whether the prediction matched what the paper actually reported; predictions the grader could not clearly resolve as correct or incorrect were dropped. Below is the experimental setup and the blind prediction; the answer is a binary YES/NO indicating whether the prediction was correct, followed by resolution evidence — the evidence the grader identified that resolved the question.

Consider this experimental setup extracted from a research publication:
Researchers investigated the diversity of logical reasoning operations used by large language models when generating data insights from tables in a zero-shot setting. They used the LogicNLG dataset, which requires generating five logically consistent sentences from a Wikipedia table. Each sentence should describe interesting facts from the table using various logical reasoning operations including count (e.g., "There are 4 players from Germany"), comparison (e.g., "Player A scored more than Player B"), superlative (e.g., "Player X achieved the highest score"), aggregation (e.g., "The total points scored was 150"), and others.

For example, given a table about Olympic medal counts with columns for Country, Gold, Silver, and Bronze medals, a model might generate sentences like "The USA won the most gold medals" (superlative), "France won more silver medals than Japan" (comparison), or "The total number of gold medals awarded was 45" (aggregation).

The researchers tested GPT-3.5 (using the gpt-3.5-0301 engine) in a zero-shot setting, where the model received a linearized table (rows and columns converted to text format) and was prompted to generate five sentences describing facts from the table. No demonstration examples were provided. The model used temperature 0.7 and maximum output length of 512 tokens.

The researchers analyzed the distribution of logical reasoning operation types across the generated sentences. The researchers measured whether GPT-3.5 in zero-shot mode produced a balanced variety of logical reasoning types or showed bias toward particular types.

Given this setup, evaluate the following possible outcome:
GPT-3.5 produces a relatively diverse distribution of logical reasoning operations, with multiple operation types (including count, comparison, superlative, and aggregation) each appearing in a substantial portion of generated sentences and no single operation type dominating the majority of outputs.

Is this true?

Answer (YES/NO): NO